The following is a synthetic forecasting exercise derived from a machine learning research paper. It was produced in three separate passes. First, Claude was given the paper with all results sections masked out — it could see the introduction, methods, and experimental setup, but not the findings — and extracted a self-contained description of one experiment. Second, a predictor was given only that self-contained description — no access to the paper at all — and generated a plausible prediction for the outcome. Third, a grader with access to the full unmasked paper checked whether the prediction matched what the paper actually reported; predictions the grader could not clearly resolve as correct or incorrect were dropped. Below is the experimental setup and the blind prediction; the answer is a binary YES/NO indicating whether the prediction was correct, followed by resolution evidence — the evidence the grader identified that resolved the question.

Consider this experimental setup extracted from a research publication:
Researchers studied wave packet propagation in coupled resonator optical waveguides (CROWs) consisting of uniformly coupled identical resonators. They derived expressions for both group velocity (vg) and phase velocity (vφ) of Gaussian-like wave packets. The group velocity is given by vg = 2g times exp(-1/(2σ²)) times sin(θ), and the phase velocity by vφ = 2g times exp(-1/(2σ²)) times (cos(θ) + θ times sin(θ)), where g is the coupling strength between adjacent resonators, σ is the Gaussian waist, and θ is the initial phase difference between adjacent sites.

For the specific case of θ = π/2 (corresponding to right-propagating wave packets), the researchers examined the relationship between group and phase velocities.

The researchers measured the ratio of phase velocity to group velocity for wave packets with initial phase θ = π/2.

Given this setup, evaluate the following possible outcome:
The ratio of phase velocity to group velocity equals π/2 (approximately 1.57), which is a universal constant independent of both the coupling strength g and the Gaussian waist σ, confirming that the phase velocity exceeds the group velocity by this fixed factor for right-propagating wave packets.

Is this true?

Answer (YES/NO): YES